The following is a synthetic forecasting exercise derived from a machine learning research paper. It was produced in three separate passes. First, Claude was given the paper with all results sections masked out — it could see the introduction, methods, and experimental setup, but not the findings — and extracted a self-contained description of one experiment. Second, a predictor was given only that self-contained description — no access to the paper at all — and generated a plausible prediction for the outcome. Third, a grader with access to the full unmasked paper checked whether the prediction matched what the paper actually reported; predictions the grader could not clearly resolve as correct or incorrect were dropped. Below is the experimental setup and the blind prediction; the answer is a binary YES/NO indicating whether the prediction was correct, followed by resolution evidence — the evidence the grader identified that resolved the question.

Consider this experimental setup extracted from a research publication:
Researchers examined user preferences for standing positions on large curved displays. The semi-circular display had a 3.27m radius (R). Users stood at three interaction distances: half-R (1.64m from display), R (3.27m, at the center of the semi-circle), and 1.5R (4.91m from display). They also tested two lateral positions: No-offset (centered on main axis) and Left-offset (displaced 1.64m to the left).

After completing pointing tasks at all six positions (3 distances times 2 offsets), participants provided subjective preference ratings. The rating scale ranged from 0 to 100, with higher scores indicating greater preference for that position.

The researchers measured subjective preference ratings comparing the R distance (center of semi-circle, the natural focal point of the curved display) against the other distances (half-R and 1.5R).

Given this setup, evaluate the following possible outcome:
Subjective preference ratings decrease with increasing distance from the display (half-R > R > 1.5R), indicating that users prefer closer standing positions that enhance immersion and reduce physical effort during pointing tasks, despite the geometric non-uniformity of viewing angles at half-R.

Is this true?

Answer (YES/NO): NO